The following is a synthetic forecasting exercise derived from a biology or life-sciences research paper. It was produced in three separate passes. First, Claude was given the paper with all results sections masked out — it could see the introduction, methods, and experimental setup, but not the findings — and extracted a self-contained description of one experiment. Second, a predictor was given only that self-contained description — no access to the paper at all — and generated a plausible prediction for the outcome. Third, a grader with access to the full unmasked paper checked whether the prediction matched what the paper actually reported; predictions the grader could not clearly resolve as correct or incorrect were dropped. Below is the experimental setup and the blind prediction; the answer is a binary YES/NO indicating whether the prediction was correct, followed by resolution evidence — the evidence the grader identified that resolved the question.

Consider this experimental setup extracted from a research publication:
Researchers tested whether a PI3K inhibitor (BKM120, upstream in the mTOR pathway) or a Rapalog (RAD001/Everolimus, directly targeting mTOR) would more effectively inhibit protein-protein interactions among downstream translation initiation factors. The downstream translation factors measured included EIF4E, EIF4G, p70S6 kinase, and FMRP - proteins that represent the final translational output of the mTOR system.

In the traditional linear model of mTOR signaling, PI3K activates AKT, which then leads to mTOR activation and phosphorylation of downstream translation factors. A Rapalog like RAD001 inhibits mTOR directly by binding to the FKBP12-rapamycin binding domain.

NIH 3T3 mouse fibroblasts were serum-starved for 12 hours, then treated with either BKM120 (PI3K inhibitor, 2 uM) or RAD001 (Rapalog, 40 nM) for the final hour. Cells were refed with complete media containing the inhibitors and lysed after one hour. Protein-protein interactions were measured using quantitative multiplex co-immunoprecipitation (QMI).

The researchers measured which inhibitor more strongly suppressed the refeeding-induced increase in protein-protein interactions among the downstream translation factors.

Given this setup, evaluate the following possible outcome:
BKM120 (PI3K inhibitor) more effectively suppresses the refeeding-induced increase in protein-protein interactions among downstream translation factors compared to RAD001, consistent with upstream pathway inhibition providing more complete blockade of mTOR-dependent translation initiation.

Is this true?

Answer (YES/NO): YES